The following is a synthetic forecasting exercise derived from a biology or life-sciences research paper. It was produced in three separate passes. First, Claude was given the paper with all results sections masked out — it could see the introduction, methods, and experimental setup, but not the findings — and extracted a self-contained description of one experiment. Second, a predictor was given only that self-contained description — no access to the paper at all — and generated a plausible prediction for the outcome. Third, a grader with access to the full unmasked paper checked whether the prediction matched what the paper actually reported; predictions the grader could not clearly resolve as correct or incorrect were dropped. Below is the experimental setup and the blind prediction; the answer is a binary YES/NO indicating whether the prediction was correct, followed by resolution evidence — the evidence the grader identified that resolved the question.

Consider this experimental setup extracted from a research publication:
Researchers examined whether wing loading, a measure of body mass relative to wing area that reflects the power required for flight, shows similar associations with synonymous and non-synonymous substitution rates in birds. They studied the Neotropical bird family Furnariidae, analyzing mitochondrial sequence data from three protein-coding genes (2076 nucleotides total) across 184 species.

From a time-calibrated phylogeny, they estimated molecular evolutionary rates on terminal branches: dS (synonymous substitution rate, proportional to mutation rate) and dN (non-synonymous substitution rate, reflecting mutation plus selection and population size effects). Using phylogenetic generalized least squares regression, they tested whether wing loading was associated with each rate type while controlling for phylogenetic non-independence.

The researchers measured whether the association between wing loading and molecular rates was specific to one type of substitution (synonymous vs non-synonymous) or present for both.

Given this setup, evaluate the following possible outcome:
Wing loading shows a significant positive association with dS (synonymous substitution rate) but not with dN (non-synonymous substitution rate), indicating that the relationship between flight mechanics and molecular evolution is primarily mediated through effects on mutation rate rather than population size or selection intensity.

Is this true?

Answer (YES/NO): NO